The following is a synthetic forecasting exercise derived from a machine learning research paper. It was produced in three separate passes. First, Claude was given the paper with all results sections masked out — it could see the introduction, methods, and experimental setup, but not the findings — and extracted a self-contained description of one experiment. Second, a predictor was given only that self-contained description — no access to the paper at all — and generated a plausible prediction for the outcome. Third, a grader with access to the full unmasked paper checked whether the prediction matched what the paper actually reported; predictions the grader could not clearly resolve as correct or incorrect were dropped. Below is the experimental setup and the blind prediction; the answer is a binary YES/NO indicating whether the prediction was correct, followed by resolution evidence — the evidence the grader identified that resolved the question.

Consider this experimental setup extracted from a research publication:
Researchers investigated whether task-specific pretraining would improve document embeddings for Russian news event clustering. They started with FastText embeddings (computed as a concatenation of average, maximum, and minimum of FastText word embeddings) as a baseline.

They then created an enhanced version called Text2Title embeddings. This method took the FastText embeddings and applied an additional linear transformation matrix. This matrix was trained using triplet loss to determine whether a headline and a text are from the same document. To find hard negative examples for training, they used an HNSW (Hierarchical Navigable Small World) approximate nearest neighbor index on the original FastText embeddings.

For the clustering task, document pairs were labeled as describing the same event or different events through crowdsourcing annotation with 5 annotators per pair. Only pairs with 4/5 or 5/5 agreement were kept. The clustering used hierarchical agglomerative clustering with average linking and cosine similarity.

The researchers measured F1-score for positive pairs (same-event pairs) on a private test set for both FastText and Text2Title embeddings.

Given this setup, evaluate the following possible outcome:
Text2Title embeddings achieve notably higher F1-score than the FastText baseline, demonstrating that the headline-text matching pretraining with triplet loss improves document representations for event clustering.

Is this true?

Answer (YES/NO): YES